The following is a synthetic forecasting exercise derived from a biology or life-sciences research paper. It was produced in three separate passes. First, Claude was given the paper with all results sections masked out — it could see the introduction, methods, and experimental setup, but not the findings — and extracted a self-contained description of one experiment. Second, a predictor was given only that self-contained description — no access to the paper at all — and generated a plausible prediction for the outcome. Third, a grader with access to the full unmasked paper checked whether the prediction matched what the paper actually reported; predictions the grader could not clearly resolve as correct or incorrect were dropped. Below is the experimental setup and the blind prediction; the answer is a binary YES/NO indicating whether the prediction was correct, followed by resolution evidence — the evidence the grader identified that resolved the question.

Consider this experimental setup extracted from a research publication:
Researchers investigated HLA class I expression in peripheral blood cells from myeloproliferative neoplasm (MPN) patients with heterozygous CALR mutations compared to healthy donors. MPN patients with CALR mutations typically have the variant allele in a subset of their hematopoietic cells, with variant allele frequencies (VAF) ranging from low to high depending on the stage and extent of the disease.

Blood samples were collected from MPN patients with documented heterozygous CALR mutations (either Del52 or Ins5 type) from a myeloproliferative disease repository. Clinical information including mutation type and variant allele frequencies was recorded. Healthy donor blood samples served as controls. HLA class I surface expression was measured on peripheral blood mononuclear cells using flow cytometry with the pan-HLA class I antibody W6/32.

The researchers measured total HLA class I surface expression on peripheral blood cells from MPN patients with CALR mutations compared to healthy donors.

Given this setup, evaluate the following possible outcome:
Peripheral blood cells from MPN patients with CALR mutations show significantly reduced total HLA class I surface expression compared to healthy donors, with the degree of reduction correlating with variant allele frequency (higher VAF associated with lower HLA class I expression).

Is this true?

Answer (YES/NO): NO